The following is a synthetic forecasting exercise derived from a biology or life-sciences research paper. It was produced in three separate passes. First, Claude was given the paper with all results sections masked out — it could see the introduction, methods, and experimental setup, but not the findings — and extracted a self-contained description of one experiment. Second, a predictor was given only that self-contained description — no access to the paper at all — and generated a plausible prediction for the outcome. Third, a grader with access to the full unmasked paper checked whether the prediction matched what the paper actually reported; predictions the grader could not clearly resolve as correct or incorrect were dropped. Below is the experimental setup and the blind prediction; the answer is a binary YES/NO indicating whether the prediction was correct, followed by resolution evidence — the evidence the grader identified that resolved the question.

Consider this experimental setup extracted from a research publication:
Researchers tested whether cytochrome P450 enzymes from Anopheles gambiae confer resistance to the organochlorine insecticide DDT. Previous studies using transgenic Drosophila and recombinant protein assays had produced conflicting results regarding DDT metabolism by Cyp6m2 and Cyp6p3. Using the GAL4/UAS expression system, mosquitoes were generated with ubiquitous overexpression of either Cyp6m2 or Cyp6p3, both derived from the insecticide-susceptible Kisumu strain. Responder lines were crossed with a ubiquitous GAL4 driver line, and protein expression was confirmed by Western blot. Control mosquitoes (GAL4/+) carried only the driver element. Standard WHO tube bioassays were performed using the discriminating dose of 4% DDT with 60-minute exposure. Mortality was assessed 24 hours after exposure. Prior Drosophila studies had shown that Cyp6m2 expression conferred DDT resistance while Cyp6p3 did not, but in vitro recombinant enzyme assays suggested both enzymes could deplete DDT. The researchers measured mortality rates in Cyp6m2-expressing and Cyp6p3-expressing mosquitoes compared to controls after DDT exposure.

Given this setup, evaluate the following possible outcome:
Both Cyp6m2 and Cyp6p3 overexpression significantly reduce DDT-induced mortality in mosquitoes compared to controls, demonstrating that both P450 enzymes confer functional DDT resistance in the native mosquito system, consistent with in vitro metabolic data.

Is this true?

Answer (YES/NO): NO